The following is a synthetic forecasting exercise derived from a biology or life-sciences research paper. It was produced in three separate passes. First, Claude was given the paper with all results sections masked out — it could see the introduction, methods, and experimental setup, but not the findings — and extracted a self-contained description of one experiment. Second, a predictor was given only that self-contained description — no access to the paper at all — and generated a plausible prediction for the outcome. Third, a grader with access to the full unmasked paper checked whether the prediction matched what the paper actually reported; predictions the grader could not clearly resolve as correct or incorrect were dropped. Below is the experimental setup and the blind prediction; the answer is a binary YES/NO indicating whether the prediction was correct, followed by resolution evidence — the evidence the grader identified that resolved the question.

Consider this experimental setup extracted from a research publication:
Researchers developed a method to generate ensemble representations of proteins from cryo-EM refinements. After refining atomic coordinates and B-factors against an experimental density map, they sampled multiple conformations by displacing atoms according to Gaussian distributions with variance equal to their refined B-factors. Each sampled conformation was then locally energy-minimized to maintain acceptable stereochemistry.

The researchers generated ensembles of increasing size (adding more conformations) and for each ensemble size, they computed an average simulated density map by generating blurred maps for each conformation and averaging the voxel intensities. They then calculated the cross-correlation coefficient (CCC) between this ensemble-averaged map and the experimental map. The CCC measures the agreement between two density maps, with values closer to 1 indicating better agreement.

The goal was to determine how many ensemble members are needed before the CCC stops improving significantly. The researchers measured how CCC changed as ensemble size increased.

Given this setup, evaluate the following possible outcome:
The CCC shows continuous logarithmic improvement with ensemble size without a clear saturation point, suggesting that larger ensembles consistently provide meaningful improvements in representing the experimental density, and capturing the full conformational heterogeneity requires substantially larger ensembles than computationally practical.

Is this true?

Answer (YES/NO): NO